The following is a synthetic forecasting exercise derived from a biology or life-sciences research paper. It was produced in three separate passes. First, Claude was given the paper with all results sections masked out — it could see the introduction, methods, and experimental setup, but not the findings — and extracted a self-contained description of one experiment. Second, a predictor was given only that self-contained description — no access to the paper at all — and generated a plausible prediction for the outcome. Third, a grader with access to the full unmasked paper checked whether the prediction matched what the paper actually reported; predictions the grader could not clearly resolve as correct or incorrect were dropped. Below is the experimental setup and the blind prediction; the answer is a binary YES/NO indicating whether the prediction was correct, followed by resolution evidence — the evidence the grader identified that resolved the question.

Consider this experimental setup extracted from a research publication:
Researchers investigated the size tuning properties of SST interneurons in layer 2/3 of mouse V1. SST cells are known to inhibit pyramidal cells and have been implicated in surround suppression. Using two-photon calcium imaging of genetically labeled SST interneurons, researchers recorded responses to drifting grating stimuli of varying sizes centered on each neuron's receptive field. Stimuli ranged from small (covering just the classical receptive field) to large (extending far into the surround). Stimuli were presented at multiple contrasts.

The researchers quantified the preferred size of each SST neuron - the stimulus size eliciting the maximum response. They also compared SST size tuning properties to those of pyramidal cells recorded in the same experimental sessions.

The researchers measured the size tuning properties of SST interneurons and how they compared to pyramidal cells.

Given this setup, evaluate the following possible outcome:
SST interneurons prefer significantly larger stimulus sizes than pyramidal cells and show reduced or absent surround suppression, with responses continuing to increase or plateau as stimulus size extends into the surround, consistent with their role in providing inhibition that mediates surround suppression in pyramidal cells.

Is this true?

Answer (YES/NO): YES